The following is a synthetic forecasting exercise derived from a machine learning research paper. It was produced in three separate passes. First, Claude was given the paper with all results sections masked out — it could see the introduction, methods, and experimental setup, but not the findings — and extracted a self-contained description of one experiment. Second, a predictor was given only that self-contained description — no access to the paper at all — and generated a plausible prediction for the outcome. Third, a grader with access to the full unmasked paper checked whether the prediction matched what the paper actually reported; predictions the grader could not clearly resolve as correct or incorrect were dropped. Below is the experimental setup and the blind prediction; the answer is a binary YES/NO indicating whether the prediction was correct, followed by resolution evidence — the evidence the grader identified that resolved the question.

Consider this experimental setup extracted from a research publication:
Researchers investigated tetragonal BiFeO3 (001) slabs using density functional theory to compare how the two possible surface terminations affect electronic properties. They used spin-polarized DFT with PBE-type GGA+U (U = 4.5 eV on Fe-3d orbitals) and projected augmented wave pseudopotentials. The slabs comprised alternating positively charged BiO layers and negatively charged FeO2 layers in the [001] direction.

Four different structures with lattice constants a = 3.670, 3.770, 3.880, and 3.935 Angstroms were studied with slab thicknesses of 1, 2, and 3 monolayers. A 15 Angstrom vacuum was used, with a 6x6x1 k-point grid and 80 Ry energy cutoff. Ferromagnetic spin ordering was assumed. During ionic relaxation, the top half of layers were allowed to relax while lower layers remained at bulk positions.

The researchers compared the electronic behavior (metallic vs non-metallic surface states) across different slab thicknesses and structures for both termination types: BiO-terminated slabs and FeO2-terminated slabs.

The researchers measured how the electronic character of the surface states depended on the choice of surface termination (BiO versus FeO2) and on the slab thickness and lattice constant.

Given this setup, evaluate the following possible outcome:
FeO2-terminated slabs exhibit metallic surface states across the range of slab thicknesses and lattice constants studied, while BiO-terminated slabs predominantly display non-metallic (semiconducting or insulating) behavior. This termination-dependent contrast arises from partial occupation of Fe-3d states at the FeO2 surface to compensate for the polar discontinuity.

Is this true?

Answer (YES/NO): NO